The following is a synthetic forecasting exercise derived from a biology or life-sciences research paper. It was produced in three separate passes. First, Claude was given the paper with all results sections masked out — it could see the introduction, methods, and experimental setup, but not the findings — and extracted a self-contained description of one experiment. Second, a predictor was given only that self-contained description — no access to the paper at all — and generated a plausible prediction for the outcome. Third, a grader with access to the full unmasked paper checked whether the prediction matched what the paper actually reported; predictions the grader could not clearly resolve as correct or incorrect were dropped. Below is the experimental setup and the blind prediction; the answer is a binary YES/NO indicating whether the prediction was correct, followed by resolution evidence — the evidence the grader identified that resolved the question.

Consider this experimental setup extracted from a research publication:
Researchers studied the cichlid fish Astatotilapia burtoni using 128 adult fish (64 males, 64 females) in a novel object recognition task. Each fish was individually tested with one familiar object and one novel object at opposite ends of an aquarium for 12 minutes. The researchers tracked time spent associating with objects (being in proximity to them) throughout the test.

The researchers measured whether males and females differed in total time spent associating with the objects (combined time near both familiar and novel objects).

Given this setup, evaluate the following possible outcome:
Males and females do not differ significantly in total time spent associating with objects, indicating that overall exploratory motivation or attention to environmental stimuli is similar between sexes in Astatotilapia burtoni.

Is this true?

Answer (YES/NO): NO